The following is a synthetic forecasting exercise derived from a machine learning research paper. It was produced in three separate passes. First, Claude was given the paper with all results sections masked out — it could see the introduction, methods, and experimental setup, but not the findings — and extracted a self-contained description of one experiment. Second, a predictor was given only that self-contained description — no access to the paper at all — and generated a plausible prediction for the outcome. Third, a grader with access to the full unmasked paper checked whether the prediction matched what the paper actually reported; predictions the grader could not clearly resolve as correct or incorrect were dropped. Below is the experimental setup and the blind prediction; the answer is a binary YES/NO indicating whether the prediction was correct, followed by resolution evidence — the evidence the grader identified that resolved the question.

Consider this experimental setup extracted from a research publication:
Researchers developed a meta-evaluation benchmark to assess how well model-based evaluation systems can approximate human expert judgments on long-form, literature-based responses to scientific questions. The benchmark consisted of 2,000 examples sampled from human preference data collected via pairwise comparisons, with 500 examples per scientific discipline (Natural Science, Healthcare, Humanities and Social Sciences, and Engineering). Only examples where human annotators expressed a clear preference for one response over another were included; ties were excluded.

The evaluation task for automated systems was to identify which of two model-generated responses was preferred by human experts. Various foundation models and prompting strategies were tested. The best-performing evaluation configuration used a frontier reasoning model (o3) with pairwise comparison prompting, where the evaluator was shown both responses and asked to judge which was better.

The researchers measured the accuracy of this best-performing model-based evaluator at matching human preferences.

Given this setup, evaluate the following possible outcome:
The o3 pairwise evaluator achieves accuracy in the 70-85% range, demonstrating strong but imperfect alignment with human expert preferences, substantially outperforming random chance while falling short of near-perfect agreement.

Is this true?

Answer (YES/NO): NO